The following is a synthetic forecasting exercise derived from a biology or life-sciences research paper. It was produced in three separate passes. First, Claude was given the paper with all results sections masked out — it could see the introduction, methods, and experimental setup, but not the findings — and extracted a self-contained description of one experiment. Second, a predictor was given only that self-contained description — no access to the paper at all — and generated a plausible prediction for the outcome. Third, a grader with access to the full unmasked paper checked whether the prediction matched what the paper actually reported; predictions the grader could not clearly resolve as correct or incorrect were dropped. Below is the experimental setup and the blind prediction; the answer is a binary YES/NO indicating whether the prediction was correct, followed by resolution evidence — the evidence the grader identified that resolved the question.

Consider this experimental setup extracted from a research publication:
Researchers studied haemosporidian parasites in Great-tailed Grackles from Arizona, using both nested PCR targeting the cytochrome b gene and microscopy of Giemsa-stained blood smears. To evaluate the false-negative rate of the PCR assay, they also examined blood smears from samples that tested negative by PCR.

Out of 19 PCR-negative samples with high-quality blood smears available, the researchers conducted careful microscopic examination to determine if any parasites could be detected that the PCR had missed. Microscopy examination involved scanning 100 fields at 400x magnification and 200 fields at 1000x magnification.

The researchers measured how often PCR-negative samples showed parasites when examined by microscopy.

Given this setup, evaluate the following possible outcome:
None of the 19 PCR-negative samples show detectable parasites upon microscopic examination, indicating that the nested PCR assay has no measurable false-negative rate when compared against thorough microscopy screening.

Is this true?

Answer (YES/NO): NO